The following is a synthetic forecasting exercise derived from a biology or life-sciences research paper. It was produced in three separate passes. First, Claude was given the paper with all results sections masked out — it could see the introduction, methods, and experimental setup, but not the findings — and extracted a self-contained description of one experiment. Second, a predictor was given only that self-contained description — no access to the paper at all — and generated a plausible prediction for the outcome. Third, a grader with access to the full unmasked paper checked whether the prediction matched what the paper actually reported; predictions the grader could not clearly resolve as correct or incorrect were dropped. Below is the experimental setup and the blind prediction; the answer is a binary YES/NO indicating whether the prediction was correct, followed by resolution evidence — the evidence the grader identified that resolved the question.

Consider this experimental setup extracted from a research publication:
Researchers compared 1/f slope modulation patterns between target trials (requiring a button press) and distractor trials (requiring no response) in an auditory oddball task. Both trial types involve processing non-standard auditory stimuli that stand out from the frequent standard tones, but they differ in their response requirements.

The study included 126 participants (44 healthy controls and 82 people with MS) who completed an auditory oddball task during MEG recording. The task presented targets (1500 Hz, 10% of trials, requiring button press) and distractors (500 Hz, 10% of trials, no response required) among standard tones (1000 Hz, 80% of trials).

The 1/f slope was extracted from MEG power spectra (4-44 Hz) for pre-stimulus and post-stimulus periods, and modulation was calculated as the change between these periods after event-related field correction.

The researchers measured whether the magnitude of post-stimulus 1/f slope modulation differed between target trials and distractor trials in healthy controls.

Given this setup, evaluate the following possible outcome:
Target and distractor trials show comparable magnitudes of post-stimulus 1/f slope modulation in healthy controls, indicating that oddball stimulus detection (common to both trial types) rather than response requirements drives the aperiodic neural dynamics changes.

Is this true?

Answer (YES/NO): NO